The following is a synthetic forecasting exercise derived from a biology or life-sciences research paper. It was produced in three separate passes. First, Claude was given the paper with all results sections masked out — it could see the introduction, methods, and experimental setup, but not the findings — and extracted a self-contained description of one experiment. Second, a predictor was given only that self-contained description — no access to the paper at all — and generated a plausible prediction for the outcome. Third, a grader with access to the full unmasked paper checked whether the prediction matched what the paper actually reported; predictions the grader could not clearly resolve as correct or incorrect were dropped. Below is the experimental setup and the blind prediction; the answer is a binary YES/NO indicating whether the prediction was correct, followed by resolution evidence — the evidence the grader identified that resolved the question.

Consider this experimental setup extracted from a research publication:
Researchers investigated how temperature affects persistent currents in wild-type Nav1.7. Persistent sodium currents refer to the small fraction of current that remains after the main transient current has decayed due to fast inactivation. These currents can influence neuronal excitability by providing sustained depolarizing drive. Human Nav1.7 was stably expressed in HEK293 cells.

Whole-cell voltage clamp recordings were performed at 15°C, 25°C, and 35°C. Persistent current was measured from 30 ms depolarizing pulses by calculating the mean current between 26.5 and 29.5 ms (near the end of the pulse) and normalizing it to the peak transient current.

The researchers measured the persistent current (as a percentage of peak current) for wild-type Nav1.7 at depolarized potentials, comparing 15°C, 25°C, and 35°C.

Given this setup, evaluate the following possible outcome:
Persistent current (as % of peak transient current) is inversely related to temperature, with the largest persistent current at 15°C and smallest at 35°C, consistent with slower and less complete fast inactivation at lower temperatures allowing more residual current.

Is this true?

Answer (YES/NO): YES